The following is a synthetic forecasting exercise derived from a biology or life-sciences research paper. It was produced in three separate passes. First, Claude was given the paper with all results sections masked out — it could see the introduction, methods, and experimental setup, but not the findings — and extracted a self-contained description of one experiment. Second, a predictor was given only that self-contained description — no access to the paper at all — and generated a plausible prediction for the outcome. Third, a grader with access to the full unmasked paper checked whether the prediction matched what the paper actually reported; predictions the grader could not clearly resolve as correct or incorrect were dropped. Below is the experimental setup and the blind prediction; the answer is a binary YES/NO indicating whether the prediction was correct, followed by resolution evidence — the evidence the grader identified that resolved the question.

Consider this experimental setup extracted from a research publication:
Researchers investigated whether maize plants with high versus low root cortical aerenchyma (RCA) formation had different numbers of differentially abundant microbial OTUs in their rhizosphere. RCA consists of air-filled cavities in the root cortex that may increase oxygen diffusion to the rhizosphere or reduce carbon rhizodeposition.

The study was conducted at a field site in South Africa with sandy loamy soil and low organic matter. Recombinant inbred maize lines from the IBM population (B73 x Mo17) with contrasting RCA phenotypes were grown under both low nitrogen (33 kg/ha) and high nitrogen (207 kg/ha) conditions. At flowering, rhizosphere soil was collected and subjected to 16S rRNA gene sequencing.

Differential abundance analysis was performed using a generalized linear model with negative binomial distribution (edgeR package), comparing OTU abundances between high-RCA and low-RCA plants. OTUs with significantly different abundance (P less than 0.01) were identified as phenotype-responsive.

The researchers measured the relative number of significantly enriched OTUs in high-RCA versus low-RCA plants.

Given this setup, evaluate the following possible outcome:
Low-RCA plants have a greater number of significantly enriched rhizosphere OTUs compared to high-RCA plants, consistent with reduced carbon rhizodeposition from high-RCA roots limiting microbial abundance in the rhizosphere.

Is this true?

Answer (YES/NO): NO